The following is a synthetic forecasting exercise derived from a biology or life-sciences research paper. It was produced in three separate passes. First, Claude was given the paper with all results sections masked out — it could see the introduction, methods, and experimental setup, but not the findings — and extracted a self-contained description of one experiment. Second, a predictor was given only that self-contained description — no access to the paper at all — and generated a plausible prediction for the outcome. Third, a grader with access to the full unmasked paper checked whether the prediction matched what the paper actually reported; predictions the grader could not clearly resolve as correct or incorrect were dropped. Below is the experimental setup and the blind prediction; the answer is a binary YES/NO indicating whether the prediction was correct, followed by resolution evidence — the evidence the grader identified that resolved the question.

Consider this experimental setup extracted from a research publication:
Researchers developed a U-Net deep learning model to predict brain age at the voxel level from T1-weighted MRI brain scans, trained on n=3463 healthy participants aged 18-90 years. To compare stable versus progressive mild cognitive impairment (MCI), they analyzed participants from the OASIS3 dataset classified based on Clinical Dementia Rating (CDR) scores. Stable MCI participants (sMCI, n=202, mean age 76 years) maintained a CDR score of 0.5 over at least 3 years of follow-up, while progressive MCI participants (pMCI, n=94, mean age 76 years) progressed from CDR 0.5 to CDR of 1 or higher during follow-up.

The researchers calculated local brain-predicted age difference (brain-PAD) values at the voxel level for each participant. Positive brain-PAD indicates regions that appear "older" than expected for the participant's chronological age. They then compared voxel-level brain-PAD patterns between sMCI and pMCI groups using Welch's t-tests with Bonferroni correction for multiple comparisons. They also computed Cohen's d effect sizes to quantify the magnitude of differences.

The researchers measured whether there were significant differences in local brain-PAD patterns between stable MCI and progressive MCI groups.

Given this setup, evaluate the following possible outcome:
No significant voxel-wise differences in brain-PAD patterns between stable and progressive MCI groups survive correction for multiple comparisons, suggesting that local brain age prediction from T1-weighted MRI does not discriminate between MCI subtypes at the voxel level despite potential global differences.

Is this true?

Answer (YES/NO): NO